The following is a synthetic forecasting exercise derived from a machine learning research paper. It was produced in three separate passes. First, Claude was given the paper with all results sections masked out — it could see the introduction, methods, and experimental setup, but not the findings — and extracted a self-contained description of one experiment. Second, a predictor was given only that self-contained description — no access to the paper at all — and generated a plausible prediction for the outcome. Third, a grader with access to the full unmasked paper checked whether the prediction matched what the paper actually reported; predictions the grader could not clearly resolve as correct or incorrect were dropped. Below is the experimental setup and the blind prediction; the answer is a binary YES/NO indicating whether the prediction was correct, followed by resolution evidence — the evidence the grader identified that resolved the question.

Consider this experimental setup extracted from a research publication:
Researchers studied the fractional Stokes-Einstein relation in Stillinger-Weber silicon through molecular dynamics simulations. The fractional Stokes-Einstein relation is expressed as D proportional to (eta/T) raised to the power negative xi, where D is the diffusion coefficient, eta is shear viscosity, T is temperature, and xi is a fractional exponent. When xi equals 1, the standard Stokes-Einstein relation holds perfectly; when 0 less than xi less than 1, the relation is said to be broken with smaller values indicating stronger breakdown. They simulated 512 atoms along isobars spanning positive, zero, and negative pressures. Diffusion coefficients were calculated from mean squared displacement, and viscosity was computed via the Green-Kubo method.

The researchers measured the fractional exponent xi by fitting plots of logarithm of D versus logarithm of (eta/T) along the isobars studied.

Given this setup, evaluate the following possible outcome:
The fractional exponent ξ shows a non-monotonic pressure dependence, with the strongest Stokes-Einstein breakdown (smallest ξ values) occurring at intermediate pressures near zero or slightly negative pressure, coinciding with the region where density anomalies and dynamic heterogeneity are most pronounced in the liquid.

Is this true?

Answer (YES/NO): NO